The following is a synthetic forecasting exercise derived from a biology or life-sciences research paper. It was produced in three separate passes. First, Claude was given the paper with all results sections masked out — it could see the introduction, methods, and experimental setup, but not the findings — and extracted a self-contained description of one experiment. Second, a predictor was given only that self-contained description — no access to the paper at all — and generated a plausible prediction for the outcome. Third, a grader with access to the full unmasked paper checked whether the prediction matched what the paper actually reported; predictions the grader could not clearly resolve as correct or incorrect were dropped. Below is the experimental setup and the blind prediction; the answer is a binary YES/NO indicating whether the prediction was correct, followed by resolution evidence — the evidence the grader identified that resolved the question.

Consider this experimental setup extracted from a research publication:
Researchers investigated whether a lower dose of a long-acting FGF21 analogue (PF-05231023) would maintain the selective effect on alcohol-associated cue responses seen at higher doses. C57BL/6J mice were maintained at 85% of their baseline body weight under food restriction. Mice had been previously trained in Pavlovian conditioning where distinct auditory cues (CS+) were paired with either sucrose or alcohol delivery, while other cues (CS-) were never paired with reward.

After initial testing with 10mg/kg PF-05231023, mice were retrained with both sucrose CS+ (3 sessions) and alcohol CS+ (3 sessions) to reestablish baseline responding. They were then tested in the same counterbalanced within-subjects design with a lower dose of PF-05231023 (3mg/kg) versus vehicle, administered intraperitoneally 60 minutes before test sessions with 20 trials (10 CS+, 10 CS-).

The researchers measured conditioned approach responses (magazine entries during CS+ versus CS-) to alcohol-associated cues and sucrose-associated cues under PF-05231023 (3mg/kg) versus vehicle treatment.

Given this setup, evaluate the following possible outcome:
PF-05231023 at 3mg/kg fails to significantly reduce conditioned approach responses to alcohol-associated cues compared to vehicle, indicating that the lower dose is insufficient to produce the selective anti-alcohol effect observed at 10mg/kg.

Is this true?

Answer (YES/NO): YES